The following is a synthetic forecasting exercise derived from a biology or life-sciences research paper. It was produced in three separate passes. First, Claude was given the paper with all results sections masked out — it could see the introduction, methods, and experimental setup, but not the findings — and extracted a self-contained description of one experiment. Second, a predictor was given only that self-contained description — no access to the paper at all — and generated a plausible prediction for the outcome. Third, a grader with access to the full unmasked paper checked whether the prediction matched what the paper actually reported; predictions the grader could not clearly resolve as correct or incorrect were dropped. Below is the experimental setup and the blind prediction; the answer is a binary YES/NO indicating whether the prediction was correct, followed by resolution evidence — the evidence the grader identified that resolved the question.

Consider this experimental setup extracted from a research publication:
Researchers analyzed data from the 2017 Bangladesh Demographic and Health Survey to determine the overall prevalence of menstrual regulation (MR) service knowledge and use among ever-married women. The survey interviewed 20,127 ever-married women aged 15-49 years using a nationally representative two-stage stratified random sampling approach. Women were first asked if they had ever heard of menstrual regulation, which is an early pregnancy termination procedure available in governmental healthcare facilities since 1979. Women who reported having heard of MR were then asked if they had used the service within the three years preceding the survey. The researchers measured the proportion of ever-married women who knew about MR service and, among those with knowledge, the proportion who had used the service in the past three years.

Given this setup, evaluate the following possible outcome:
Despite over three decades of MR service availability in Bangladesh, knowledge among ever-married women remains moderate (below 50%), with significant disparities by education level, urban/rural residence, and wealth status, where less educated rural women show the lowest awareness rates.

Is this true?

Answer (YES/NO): NO